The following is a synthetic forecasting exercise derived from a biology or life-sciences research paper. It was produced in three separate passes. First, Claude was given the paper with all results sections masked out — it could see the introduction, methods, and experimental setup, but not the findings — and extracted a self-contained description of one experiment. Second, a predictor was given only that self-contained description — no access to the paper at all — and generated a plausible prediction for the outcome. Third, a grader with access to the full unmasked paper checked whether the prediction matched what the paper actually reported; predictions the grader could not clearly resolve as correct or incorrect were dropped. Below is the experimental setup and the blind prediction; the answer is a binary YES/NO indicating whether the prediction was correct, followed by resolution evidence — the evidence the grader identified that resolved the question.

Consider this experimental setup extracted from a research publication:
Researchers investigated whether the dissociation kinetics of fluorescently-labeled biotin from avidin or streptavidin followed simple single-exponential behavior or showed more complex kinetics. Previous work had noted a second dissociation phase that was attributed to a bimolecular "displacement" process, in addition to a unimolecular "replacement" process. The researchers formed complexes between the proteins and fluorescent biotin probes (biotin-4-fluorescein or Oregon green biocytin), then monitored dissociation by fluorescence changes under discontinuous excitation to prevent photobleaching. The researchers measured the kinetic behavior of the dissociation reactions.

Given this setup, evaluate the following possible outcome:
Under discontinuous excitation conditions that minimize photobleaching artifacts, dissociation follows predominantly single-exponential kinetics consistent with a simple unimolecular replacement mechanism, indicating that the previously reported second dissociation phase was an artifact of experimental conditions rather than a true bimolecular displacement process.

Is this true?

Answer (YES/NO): NO